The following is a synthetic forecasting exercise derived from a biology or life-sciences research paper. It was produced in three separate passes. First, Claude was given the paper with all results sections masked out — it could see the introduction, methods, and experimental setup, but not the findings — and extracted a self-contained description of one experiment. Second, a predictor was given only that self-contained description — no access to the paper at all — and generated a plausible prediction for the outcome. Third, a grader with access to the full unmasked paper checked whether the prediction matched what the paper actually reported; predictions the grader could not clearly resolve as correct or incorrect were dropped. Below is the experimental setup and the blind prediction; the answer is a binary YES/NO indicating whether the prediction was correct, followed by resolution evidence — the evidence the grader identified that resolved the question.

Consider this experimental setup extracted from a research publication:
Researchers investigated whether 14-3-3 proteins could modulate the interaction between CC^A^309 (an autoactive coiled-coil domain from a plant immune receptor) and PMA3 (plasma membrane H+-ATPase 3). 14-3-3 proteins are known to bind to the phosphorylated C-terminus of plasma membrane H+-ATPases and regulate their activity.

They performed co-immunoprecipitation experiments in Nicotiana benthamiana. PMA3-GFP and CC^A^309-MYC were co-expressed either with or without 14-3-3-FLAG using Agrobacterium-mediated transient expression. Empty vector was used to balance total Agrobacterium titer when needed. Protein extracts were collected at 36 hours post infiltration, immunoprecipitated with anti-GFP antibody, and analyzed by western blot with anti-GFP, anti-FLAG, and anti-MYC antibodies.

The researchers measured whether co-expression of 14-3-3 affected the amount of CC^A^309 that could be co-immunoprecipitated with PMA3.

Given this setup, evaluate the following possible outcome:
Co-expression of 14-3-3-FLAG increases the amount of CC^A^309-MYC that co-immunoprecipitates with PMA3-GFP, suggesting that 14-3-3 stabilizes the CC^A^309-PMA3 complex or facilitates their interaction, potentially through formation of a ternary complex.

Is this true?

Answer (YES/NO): NO